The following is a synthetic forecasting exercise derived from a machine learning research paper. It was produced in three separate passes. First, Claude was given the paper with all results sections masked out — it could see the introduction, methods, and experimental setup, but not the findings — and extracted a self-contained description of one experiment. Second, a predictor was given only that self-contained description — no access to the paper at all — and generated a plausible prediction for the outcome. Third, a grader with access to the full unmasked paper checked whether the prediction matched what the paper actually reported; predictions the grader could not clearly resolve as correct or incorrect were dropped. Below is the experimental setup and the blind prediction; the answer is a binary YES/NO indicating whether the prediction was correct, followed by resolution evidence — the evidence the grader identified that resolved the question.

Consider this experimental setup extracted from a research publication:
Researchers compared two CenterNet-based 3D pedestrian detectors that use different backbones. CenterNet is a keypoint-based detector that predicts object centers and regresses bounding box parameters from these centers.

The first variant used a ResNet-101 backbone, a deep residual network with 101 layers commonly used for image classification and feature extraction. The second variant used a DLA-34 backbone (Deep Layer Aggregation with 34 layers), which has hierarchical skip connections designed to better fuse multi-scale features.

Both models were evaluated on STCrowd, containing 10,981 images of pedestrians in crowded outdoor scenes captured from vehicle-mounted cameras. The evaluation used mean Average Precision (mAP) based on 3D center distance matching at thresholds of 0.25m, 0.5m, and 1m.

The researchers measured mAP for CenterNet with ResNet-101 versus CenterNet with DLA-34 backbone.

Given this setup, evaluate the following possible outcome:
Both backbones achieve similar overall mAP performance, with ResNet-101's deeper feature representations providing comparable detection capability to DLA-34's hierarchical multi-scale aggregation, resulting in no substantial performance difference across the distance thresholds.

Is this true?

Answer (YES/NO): NO